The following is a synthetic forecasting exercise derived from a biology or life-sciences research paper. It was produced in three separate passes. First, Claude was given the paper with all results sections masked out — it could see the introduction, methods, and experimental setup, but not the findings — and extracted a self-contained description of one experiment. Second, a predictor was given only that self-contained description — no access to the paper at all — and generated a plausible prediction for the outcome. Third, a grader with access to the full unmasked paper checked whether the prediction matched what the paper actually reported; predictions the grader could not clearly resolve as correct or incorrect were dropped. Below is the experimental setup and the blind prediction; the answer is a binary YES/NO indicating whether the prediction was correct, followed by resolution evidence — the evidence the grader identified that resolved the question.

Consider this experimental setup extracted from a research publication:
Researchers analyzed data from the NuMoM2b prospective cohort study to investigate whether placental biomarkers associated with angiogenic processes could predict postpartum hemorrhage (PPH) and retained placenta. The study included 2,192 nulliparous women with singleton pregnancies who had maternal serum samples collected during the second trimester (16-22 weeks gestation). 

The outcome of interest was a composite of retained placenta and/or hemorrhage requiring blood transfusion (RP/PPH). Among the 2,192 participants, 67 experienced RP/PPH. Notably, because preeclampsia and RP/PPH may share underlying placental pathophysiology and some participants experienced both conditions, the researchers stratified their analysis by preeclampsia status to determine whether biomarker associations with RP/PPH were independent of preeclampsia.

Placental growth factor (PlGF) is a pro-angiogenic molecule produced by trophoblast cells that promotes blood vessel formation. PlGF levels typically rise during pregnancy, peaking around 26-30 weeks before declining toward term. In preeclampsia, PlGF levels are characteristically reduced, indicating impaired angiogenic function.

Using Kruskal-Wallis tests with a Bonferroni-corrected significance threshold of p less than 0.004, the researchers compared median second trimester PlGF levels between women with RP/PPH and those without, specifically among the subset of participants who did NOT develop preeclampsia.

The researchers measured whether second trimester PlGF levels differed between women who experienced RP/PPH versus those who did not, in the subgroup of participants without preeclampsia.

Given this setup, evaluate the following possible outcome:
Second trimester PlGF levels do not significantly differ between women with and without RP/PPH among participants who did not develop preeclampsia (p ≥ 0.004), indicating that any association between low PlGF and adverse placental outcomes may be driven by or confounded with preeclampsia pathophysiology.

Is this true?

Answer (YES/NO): YES